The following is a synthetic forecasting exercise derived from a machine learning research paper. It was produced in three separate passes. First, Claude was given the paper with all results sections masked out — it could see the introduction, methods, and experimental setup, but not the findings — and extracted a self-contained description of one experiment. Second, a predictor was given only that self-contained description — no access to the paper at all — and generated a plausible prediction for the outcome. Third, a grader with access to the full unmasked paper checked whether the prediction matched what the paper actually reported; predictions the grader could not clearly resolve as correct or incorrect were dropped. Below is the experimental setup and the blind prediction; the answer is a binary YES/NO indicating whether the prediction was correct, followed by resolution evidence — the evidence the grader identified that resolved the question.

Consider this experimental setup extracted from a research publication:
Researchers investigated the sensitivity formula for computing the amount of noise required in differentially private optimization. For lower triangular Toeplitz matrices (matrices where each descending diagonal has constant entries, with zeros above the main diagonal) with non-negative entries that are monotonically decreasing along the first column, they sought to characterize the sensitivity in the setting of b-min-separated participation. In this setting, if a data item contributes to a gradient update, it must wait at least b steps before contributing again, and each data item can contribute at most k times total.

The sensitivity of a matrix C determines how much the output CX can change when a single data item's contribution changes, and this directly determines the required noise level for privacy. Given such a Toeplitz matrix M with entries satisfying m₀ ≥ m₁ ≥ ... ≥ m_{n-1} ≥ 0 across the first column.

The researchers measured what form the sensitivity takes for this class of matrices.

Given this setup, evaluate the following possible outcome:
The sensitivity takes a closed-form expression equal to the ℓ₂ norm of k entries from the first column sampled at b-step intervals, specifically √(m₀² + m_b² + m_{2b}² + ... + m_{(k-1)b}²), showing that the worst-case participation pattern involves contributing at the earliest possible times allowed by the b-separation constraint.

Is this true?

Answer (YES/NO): NO